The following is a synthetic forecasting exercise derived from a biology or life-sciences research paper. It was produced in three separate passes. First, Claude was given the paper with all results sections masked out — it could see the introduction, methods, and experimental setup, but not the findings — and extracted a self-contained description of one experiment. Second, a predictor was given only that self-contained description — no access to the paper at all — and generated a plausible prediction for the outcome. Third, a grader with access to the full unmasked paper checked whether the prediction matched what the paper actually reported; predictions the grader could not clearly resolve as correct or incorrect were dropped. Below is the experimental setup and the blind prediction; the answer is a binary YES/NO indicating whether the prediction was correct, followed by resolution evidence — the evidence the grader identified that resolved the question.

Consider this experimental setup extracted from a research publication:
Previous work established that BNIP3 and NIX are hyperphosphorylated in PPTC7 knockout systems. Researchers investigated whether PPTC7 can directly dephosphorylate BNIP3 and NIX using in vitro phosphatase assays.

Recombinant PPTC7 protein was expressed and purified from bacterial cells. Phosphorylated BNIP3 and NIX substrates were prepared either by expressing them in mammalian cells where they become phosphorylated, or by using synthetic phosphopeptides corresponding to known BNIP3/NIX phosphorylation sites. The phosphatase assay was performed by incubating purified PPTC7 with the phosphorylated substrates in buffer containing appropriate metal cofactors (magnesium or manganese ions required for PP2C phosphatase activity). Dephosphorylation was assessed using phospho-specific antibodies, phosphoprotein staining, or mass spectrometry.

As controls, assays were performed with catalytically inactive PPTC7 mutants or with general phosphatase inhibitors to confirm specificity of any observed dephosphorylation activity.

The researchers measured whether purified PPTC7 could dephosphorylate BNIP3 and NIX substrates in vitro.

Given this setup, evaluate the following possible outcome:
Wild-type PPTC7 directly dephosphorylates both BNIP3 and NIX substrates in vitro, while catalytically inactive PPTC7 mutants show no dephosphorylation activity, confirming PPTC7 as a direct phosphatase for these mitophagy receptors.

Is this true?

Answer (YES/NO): YES